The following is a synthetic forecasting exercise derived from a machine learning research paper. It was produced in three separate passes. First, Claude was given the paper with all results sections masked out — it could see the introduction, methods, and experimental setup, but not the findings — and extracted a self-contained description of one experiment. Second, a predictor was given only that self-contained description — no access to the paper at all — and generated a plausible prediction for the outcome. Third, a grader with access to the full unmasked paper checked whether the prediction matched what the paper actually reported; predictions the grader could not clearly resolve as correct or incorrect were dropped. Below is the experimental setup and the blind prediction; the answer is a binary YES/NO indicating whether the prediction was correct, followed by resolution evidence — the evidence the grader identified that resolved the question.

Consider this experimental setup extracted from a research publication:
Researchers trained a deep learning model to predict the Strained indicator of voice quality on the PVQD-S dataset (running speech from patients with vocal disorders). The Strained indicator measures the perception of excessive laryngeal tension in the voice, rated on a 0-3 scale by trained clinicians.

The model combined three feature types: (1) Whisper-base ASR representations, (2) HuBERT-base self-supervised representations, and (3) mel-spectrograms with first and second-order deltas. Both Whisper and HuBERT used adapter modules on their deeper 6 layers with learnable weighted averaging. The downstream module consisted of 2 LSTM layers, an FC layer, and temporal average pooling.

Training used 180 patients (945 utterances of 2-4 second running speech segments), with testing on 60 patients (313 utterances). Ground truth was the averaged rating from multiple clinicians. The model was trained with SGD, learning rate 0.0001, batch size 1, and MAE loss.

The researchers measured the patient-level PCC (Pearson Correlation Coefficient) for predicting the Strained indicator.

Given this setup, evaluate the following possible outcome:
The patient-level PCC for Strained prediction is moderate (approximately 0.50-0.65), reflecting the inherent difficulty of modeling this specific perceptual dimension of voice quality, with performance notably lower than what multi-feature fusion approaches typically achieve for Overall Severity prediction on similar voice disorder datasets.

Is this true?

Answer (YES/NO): NO